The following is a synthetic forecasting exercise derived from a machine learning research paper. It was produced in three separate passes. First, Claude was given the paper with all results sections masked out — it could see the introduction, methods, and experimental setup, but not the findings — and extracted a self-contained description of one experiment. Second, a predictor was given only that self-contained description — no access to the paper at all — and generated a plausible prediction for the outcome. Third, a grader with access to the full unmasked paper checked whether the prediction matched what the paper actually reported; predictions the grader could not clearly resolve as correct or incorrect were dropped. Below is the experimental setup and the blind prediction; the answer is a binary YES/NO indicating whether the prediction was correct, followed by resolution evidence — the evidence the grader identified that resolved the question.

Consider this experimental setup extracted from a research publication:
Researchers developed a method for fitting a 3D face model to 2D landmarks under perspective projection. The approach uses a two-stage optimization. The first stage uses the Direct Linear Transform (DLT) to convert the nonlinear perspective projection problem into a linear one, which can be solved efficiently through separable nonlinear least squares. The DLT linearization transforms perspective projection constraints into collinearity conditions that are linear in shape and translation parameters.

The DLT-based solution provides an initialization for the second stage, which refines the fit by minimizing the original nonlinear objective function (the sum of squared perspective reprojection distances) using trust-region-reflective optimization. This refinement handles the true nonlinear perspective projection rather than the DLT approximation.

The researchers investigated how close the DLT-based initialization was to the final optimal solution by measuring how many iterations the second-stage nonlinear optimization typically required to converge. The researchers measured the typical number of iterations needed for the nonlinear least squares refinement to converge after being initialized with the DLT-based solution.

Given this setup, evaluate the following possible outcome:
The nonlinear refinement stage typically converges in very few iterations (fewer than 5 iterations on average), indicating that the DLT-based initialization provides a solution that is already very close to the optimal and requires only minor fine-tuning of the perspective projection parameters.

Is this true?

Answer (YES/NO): YES